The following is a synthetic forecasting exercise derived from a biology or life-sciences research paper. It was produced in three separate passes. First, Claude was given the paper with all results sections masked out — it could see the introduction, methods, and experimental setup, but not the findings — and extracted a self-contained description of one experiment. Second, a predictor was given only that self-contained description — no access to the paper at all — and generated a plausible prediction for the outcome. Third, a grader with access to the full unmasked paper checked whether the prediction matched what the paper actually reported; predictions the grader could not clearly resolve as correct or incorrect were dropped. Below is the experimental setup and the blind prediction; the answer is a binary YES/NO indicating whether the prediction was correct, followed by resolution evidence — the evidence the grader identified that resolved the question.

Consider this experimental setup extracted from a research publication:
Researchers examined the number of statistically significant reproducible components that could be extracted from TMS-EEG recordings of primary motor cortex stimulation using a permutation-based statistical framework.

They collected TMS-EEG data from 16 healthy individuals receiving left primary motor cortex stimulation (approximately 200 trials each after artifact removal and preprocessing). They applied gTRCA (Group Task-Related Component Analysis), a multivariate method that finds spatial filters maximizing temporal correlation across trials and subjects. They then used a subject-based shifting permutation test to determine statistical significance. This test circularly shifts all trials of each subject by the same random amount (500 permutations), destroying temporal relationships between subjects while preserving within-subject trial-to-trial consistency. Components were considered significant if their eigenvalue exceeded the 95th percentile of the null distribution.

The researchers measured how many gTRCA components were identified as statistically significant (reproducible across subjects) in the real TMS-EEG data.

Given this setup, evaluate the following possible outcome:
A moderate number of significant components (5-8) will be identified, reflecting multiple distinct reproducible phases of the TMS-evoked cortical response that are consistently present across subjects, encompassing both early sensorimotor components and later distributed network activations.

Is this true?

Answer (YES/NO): NO